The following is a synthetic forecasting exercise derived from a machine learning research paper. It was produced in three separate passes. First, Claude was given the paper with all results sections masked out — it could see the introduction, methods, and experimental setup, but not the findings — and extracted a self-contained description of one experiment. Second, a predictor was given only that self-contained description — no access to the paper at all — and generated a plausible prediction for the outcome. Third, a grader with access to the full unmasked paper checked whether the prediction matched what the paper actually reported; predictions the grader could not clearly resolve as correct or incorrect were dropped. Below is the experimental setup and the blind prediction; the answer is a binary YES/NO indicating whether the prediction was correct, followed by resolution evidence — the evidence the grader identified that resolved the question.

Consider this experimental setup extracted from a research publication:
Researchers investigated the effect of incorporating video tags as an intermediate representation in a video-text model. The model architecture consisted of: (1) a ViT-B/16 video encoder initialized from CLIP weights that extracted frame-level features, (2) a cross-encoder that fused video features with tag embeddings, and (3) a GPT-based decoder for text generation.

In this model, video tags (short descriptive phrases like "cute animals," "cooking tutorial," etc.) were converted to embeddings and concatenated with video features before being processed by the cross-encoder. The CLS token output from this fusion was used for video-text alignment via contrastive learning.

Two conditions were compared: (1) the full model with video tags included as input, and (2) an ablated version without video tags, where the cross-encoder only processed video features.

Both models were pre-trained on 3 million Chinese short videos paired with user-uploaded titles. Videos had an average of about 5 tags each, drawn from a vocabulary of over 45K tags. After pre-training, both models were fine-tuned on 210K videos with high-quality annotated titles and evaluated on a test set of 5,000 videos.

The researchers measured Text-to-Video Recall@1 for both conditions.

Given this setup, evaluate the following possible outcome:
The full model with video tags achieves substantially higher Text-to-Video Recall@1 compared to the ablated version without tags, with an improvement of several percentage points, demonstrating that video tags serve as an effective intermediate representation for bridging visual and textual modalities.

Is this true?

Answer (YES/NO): YES